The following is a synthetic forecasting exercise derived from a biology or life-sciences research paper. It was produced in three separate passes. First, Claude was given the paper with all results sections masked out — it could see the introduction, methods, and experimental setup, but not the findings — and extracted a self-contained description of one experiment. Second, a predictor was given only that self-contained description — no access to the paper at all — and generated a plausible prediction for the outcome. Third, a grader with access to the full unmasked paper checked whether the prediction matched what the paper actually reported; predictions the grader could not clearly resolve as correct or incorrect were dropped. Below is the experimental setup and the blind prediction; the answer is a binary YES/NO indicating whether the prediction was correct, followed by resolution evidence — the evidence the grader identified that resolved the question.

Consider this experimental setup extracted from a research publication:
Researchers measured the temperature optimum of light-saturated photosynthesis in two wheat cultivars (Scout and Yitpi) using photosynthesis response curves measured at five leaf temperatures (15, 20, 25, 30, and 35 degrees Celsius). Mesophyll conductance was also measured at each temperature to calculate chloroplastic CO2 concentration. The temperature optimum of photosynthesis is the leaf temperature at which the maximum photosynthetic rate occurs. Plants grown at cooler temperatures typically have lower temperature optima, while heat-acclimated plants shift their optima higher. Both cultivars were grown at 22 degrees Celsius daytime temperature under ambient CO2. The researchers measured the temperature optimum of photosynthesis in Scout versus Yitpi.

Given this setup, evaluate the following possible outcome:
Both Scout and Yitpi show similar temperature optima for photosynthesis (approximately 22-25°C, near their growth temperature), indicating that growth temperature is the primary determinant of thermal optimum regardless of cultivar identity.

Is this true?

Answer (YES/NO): YES